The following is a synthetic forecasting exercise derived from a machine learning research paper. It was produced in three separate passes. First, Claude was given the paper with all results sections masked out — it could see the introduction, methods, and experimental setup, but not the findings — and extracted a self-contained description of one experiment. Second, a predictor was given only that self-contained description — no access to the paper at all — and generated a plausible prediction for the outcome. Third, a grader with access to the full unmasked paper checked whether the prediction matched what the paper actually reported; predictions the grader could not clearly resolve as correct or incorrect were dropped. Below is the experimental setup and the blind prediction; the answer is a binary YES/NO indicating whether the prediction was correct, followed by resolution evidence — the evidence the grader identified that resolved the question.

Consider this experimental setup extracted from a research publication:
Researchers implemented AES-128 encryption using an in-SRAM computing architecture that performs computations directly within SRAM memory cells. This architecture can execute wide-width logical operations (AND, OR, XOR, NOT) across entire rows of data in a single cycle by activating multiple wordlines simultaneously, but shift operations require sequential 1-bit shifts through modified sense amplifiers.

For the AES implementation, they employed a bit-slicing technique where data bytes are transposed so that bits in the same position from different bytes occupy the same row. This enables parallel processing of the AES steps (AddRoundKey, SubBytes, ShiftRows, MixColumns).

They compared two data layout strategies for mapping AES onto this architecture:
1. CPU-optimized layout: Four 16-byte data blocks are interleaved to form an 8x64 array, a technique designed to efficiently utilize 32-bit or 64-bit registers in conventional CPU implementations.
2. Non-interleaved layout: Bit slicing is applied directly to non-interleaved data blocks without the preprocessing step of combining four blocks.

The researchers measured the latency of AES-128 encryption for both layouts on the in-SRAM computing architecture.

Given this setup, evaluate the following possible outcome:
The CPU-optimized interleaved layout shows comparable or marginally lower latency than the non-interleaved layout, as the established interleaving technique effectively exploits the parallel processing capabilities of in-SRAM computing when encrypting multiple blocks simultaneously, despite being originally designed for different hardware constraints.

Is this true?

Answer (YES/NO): NO